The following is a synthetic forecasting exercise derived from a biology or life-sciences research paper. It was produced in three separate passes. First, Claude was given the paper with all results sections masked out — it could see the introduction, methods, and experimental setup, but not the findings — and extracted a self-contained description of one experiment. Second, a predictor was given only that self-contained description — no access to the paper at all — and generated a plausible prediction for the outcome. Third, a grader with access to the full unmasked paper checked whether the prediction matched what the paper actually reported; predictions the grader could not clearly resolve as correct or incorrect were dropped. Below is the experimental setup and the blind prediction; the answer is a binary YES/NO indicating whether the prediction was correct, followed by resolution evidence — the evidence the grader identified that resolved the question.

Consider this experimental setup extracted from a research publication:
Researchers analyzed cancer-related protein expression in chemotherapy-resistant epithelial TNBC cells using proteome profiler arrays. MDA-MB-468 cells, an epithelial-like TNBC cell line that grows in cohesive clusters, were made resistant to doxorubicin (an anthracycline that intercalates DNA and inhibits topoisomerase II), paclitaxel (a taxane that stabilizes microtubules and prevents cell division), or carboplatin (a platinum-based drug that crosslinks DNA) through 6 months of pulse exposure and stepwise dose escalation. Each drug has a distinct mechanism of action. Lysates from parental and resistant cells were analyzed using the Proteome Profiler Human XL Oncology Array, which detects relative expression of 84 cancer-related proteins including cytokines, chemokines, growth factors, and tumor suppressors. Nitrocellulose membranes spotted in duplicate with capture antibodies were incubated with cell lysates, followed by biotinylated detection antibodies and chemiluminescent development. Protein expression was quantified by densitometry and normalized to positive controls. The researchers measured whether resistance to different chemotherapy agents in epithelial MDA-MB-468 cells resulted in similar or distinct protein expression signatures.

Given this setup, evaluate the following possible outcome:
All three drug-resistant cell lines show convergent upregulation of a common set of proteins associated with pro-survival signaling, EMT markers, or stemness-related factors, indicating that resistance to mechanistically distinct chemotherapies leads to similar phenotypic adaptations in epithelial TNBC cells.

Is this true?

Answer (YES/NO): NO